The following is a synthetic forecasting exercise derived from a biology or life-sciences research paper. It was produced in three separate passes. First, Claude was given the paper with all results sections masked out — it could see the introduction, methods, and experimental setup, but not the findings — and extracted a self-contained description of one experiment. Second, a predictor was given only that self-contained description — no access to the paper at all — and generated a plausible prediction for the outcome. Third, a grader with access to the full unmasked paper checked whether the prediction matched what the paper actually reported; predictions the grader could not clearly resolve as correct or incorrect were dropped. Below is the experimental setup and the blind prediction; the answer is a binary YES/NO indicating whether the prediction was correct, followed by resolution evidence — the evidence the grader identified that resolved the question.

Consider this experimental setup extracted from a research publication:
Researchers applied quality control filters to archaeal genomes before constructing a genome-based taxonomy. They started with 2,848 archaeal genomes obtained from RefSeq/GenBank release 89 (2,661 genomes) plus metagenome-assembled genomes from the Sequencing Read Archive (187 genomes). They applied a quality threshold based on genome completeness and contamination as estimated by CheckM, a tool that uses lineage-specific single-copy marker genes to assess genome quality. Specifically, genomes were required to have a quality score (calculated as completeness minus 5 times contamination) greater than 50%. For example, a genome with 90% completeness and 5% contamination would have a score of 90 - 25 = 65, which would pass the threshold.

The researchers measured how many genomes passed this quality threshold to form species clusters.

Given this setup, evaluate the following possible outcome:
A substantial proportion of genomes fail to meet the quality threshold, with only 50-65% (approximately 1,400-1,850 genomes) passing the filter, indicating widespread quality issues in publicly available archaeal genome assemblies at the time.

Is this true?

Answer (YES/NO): NO